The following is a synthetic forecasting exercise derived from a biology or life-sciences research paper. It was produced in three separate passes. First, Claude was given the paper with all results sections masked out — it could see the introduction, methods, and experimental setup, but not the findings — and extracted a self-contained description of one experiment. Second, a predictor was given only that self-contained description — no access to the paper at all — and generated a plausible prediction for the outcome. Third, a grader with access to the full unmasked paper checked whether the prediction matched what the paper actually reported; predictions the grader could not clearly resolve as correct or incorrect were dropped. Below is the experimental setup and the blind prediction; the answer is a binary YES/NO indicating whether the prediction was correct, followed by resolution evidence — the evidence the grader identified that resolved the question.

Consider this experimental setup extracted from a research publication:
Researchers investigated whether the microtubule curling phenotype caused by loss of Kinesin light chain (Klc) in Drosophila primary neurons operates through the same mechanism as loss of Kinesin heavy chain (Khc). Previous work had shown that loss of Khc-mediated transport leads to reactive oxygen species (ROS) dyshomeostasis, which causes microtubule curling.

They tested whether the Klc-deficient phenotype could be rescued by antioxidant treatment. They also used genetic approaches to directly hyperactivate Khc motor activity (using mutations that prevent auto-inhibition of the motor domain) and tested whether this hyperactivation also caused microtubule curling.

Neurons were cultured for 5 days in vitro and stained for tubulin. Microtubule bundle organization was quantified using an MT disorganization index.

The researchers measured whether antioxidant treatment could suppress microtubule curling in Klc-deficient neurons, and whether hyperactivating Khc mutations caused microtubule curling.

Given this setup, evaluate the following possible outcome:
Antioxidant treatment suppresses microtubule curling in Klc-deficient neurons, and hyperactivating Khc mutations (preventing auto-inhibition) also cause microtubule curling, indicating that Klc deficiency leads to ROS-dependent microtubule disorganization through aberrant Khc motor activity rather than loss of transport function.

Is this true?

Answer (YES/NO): NO